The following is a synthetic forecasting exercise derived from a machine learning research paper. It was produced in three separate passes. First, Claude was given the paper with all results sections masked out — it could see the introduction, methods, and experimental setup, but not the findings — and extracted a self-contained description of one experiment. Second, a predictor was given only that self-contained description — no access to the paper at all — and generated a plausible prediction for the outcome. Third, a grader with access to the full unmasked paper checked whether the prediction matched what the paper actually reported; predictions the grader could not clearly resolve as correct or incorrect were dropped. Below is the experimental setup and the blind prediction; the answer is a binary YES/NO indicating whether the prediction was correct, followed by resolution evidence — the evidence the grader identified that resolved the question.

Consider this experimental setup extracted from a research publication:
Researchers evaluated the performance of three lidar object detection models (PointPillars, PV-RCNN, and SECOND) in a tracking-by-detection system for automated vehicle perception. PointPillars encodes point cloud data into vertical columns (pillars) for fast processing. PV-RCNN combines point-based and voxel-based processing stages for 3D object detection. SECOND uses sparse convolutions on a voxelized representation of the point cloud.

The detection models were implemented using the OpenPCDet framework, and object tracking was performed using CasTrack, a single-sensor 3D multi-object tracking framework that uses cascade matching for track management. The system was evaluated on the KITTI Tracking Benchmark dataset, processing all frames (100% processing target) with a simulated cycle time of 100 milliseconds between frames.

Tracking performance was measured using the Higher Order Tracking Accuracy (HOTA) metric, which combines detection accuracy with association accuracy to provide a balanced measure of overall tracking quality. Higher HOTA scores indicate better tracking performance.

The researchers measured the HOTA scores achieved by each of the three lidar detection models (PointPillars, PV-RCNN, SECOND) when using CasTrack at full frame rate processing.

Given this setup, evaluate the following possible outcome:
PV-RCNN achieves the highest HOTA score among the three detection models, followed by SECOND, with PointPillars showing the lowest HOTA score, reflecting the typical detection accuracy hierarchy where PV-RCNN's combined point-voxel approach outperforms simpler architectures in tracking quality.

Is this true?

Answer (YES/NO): YES